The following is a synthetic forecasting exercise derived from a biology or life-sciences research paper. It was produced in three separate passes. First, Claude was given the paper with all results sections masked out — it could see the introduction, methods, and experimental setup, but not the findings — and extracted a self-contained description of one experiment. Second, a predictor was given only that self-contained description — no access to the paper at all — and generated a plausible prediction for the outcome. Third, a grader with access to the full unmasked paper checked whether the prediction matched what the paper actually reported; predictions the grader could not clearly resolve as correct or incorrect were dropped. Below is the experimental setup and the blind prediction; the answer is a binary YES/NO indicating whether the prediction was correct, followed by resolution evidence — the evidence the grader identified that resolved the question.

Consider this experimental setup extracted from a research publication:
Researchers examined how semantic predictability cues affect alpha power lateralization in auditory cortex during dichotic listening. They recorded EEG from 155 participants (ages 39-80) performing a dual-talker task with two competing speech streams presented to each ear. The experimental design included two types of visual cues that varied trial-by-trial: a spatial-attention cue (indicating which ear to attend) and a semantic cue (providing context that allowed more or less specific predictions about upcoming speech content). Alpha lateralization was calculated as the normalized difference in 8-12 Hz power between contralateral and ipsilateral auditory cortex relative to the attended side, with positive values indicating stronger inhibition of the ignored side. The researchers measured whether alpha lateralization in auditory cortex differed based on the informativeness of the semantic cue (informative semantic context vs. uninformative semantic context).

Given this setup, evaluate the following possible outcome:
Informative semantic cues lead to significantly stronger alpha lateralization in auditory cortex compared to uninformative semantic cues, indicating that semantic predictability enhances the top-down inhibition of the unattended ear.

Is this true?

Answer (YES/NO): NO